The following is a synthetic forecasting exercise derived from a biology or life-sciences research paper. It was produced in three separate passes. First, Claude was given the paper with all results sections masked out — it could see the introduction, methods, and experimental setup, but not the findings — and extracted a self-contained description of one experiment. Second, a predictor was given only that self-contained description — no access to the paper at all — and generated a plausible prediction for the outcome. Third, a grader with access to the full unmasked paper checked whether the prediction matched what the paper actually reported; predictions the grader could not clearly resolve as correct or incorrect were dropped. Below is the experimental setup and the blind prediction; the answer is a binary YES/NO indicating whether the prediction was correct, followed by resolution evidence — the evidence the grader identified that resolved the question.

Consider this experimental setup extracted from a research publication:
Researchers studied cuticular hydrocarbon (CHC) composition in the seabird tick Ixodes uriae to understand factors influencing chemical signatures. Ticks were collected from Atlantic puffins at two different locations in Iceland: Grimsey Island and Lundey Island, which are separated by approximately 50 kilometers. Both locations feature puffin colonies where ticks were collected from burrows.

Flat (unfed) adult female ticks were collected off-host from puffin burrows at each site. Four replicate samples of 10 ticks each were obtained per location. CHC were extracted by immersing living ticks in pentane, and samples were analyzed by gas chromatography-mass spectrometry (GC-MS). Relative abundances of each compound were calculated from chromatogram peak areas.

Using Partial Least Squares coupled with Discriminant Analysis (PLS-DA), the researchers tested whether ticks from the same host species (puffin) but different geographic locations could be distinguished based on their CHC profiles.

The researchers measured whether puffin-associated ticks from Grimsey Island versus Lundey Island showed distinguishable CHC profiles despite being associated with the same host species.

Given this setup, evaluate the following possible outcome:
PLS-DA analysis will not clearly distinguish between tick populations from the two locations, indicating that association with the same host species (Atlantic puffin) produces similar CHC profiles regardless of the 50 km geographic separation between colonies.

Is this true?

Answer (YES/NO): YES